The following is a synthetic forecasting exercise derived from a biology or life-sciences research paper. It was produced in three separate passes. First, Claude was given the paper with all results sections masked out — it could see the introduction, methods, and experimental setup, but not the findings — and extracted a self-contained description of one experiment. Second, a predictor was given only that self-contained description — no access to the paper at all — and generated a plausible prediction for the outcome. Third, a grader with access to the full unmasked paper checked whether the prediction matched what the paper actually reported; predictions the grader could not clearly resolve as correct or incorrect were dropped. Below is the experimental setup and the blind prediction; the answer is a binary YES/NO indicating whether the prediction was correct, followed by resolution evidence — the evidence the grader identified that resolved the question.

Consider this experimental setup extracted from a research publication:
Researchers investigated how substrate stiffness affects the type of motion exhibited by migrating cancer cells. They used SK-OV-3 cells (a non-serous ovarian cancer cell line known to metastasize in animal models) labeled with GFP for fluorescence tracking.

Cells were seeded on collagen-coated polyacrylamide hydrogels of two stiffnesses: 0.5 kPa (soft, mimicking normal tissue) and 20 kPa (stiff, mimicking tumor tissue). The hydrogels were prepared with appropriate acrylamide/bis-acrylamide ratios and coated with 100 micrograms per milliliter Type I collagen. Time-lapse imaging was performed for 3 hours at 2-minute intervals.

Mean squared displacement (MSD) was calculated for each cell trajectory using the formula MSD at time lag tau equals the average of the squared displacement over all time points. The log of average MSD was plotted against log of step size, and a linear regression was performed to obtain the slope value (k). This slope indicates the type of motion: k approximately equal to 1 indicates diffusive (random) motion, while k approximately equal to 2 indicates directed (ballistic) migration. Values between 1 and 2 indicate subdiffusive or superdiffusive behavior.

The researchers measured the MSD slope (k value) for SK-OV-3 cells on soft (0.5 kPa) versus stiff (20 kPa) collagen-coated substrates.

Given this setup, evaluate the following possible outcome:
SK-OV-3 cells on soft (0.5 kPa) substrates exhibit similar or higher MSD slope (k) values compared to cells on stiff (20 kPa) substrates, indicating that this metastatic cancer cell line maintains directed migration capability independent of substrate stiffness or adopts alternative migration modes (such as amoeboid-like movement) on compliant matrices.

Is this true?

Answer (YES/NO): NO